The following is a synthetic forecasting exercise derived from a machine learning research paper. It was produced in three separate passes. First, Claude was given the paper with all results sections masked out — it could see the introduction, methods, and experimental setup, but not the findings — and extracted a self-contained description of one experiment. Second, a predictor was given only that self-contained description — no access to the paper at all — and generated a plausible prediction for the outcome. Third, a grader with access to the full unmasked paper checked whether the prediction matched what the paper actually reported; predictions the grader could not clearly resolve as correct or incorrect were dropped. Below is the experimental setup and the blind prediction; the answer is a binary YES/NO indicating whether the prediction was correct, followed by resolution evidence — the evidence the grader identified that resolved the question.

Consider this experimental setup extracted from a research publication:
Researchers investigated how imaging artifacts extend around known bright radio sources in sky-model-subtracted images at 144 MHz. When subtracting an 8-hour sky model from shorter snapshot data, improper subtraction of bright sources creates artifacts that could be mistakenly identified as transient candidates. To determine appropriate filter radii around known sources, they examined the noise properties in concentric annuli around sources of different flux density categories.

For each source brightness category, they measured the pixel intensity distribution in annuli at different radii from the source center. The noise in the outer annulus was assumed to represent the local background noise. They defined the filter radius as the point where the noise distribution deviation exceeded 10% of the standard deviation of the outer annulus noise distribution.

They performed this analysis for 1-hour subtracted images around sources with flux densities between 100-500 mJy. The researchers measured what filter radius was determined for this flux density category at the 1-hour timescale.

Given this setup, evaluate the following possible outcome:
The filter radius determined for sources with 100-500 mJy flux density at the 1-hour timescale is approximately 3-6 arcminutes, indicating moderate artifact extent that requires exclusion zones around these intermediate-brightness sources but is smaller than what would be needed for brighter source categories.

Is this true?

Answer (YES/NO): YES